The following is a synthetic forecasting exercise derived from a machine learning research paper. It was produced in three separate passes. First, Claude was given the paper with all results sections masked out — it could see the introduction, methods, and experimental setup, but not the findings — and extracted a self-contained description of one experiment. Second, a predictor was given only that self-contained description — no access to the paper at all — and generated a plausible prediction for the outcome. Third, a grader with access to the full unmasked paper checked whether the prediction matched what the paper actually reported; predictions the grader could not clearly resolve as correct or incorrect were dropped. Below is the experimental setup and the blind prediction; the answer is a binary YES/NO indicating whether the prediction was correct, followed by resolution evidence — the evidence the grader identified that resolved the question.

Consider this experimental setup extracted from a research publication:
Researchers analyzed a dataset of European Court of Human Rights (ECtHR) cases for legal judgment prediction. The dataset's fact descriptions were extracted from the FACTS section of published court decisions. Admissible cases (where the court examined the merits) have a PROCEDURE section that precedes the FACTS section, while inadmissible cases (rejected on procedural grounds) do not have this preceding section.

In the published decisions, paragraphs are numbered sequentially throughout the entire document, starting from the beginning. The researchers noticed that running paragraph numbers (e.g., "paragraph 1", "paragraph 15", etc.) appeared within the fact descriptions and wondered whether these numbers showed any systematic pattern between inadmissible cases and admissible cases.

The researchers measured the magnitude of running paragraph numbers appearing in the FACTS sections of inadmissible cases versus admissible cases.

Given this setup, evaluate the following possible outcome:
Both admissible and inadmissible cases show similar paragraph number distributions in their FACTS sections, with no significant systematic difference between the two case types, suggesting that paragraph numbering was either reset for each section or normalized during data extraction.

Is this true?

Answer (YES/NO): NO